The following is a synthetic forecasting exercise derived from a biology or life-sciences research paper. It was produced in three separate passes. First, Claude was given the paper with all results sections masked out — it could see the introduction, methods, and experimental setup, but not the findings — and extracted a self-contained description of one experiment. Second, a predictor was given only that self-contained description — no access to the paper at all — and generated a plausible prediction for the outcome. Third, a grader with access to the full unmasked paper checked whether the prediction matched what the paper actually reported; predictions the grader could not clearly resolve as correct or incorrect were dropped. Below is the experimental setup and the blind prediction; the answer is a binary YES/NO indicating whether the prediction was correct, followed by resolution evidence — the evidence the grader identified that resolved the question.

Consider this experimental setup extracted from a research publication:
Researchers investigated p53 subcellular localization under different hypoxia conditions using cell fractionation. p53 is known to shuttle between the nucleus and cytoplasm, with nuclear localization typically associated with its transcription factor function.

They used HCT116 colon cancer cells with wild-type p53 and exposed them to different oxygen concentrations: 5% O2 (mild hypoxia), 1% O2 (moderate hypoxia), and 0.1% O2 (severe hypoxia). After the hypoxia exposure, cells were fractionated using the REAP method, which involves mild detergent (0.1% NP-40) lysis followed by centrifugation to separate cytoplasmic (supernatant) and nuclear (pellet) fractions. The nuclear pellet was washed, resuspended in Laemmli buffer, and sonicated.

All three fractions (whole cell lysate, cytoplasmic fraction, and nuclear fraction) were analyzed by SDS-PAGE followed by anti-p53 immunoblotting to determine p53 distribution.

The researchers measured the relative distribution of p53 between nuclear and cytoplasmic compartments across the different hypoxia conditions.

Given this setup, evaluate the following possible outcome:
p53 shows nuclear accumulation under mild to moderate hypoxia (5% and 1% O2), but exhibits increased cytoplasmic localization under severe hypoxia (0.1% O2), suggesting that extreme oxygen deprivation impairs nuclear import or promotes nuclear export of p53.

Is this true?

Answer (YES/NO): NO